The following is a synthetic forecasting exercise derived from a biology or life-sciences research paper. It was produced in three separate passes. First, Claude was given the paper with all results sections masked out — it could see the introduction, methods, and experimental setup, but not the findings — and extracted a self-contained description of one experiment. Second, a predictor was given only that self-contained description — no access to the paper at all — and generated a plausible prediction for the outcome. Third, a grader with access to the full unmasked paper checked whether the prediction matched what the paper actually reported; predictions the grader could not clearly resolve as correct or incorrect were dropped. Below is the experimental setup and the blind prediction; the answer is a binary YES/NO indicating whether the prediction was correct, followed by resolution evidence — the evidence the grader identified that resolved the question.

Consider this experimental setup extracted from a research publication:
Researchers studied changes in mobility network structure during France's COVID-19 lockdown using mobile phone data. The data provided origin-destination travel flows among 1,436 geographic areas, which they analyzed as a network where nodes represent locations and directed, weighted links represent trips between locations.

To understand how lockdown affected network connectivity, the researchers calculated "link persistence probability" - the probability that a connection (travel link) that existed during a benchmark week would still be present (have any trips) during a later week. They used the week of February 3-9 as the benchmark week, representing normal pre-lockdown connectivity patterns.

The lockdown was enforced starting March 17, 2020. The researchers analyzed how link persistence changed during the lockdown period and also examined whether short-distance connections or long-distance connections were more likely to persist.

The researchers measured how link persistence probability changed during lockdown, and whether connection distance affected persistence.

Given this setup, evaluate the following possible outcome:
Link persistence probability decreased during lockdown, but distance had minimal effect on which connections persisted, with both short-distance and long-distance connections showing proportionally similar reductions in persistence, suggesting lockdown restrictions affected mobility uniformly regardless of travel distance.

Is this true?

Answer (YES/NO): NO